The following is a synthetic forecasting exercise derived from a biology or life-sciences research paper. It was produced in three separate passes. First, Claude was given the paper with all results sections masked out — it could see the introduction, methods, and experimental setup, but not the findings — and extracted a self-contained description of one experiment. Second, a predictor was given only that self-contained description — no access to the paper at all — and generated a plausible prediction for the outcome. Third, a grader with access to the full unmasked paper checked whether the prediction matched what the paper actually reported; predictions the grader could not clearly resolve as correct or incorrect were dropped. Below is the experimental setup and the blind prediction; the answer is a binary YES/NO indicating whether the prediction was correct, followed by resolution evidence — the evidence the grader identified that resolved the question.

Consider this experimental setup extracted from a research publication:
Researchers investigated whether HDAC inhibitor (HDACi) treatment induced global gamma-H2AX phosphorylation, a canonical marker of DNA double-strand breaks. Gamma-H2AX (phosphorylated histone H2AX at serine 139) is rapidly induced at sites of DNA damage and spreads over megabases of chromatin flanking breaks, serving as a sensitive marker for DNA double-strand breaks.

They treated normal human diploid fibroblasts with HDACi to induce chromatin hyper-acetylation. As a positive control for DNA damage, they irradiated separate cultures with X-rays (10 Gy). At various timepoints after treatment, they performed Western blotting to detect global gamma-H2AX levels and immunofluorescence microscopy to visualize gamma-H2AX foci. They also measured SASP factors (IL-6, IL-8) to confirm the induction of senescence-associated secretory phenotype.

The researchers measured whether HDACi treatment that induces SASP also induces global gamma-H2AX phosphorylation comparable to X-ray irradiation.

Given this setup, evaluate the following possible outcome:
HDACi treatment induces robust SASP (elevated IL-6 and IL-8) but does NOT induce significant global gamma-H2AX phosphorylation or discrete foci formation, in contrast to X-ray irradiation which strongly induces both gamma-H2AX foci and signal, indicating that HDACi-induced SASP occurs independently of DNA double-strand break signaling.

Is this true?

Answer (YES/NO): YES